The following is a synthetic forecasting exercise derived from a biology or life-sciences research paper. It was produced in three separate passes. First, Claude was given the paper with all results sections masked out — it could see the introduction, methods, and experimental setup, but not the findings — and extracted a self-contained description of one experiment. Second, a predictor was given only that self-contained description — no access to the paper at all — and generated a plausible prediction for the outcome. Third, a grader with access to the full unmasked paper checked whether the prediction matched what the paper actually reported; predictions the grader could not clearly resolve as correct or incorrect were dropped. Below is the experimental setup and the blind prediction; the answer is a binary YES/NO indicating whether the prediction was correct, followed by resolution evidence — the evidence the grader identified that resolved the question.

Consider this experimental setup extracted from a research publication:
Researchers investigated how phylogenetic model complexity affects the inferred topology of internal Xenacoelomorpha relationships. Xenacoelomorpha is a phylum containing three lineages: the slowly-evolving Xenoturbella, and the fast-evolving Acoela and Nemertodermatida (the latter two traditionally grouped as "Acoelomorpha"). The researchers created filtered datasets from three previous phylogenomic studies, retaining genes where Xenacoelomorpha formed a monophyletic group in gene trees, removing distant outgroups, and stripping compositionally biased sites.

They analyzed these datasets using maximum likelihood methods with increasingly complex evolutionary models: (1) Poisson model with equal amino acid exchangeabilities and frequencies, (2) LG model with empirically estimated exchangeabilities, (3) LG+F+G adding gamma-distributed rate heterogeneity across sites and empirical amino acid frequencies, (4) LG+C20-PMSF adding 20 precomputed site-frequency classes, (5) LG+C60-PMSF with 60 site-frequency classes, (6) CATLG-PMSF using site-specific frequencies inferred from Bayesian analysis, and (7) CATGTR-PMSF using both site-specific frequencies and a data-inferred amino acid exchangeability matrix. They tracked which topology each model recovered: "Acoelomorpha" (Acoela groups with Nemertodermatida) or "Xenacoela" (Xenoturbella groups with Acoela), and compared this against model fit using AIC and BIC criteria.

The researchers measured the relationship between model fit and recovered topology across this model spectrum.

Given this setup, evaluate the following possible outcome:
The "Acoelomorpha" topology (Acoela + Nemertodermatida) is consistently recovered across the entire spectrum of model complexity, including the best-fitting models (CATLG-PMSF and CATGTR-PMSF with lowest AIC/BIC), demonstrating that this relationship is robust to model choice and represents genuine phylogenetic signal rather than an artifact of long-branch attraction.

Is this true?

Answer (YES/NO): NO